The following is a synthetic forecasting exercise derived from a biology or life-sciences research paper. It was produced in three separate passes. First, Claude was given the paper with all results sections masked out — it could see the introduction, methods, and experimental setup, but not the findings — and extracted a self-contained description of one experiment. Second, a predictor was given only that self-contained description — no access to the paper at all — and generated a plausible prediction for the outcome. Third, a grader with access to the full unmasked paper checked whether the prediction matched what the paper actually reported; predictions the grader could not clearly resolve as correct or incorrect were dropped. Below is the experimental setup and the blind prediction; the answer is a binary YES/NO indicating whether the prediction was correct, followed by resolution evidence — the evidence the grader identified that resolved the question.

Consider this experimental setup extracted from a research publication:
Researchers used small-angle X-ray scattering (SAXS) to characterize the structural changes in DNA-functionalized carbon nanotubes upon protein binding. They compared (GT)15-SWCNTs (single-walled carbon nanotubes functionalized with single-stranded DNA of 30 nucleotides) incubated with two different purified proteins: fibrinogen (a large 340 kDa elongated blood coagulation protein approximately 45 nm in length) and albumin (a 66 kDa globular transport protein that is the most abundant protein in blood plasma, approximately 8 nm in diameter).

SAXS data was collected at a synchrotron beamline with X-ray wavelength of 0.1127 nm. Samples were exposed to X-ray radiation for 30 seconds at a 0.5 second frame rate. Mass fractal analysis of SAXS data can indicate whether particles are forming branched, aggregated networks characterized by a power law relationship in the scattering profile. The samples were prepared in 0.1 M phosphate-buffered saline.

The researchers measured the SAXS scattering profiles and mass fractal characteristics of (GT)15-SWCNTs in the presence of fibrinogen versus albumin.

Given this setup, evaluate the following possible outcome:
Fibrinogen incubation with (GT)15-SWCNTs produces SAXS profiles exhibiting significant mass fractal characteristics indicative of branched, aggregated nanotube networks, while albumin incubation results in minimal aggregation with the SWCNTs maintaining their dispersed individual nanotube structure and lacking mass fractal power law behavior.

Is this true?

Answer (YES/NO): NO